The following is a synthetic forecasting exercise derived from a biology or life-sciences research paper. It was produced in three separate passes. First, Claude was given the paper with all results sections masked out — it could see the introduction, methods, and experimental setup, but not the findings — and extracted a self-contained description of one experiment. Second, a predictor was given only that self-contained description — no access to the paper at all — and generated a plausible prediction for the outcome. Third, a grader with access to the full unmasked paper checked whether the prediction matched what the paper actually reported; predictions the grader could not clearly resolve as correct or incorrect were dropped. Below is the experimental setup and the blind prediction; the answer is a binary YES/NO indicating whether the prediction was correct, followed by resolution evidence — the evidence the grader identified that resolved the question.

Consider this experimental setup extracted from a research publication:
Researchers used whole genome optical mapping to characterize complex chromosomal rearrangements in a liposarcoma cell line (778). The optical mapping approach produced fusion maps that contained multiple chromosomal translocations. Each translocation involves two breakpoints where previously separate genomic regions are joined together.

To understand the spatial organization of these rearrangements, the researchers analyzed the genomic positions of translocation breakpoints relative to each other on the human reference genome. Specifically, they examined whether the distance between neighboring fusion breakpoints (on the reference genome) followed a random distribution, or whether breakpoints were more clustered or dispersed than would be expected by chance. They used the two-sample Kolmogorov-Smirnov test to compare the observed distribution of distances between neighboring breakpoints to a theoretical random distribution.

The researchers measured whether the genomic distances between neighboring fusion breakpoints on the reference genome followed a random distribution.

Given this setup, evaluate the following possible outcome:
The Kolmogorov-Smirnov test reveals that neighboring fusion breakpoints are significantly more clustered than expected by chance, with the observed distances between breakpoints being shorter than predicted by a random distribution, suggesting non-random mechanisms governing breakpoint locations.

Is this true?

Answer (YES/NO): YES